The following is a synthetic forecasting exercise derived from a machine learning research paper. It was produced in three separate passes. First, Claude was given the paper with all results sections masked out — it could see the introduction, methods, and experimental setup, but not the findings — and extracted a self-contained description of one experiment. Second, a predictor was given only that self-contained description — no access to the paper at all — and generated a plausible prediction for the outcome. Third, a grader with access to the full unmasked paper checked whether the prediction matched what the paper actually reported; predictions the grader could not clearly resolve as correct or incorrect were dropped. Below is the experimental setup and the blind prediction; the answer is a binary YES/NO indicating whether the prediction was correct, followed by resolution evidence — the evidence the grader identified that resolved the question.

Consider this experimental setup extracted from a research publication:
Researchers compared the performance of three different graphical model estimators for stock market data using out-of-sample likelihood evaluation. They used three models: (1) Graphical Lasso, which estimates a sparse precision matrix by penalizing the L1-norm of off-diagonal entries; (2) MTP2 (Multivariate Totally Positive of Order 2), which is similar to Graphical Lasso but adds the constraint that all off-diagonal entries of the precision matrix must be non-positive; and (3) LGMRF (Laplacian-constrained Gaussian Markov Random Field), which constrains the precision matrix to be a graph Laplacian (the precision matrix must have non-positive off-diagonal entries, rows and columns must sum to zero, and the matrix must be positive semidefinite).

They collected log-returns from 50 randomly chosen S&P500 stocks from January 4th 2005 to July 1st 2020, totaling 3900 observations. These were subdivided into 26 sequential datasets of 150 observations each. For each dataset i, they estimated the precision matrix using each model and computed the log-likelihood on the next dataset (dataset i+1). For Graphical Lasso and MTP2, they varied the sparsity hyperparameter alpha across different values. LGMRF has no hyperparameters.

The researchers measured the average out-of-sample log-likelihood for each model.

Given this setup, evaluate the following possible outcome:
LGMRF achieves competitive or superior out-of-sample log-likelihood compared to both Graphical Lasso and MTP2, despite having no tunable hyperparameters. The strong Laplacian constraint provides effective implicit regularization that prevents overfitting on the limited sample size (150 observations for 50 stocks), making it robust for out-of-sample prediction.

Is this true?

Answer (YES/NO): YES